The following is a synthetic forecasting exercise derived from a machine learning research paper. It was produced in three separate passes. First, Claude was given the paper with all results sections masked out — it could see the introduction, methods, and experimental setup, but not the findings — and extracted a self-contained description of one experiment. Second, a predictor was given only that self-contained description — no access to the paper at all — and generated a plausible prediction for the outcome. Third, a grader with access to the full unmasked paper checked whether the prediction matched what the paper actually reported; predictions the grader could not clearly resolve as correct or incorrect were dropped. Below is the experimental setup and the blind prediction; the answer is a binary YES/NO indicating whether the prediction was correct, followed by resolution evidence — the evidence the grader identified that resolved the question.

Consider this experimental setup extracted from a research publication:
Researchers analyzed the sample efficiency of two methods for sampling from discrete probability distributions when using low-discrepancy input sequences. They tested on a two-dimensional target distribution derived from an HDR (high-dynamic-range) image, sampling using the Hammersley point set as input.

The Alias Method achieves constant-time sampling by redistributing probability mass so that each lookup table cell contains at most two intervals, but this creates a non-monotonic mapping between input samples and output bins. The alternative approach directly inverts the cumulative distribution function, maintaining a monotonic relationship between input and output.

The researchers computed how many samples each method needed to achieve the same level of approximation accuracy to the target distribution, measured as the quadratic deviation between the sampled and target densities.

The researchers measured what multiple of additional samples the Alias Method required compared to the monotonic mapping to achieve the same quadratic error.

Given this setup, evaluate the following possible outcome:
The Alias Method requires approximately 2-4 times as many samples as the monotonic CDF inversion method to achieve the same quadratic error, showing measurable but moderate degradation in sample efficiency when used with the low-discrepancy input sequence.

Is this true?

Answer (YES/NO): YES